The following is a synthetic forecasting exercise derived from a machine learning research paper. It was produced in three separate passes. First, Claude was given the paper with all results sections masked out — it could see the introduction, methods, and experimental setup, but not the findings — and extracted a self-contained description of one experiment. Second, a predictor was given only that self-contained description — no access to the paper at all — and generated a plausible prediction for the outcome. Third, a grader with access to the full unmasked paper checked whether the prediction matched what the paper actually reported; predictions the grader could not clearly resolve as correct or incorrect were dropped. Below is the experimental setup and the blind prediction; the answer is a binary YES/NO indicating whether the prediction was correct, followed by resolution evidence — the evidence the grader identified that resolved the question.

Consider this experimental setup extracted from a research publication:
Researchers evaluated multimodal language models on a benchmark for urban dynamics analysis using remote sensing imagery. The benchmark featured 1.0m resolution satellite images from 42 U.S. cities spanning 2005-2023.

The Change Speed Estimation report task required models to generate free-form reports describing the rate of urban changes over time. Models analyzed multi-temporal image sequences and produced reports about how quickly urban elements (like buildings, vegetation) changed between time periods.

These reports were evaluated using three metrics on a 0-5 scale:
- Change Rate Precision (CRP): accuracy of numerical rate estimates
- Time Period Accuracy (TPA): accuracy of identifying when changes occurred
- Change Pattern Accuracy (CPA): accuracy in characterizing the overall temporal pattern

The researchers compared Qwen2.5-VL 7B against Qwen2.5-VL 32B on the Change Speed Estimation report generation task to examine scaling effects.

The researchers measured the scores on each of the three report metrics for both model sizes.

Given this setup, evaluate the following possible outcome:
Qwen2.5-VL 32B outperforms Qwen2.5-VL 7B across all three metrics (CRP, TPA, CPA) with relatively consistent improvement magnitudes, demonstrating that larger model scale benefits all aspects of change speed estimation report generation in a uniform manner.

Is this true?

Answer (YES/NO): NO